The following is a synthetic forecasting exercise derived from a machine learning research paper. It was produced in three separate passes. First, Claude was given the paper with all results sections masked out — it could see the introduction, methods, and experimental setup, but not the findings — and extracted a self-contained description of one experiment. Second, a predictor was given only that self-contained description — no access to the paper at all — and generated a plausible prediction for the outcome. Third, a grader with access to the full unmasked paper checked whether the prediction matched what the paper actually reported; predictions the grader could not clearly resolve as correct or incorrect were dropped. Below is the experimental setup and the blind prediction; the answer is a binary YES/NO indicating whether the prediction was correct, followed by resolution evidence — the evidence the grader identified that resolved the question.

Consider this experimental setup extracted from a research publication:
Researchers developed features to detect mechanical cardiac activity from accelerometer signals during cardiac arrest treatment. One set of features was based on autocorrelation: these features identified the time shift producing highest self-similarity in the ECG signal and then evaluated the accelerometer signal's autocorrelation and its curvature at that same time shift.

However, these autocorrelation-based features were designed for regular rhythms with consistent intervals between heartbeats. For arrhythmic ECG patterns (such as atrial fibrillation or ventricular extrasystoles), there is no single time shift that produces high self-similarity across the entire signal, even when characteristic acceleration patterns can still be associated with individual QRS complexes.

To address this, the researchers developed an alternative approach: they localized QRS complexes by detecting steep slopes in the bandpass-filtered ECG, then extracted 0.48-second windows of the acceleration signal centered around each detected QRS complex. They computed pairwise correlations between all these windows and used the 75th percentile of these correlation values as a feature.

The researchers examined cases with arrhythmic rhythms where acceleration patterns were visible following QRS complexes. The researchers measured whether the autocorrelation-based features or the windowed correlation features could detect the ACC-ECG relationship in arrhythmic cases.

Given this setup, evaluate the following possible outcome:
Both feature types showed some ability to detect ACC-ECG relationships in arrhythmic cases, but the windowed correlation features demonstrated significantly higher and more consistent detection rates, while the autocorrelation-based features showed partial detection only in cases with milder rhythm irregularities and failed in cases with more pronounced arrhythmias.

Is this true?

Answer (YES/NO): NO